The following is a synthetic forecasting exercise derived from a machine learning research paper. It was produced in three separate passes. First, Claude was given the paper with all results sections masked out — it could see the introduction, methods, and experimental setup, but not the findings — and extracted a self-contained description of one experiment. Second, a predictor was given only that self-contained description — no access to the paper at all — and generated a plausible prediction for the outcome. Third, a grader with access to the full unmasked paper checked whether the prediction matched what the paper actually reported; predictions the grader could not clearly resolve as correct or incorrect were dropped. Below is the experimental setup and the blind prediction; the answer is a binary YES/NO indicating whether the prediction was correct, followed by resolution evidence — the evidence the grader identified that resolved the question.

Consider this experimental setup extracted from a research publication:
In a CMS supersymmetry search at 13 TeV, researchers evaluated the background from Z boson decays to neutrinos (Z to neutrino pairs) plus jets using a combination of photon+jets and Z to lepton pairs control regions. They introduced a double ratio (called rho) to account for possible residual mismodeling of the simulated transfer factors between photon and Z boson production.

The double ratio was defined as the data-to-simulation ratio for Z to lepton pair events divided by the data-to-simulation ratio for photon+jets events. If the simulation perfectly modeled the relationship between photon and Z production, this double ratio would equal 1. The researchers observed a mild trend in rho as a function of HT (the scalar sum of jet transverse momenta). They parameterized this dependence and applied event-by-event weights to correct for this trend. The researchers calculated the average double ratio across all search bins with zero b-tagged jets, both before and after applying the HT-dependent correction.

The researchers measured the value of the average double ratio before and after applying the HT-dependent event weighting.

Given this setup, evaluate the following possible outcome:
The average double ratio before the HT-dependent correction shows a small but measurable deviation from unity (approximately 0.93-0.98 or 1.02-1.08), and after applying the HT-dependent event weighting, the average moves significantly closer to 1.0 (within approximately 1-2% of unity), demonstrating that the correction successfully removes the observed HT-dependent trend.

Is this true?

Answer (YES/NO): YES